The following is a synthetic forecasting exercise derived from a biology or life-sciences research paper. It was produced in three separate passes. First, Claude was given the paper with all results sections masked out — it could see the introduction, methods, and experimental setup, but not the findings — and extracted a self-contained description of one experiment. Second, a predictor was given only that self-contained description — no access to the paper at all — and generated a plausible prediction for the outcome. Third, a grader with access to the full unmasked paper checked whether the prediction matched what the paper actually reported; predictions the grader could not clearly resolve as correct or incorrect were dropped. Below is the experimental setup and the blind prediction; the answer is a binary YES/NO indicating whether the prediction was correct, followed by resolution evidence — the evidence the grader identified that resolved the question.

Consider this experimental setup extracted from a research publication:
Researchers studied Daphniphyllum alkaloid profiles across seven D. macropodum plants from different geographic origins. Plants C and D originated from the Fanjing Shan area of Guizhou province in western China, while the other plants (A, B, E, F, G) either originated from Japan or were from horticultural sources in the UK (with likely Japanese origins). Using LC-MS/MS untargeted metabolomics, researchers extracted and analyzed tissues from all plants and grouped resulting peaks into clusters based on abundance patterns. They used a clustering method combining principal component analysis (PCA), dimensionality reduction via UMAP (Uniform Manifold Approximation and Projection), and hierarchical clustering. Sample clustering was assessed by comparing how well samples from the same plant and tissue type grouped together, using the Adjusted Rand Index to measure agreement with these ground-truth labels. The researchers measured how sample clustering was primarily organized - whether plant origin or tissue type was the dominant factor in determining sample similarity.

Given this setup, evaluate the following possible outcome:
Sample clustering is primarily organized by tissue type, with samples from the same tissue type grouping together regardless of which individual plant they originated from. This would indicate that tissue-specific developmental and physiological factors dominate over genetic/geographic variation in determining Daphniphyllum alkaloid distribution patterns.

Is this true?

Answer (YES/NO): NO